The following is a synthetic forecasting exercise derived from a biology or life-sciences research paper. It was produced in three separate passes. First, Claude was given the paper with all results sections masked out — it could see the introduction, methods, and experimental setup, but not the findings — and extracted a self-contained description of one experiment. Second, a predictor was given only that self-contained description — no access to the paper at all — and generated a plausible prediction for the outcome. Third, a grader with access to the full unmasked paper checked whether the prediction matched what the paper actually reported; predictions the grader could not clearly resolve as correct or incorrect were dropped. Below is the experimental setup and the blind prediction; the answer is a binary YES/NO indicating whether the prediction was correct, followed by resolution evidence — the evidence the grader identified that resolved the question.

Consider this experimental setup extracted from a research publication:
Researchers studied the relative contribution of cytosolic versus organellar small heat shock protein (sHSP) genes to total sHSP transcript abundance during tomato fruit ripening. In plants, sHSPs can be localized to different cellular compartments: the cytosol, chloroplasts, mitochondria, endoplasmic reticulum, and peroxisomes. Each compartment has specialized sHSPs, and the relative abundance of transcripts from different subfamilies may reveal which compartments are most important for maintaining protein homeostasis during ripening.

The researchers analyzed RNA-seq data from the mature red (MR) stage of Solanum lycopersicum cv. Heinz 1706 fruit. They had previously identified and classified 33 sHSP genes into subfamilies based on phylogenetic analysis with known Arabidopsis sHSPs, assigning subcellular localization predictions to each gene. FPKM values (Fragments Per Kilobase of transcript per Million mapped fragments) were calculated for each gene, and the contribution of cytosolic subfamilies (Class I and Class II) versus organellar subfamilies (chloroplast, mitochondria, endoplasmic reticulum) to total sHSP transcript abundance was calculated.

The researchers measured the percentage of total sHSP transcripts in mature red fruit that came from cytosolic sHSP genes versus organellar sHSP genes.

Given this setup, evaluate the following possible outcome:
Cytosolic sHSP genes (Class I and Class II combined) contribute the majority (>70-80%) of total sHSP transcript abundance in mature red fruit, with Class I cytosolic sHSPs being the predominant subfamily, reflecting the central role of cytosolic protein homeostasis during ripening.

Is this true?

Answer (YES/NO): YES